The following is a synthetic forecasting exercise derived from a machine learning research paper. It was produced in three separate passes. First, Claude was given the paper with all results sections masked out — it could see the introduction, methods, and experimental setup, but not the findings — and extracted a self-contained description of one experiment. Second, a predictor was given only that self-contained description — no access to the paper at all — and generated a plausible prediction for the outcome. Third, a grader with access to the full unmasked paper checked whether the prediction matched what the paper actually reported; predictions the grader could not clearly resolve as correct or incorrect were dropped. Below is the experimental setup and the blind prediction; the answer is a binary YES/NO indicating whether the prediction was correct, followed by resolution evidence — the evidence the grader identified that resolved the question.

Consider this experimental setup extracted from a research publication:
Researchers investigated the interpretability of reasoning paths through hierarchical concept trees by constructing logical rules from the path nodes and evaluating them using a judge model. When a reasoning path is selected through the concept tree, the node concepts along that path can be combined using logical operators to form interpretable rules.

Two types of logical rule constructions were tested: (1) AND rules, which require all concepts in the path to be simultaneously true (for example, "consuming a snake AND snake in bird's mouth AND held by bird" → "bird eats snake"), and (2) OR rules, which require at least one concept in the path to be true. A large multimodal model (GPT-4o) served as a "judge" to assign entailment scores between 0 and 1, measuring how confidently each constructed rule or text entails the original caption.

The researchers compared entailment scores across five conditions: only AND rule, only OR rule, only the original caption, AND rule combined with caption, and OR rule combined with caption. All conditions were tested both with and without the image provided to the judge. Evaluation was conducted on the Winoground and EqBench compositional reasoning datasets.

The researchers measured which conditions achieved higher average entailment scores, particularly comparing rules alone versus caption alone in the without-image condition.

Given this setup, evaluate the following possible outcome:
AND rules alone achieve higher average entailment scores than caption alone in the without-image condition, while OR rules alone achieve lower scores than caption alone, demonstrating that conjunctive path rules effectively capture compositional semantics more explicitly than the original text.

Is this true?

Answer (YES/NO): NO